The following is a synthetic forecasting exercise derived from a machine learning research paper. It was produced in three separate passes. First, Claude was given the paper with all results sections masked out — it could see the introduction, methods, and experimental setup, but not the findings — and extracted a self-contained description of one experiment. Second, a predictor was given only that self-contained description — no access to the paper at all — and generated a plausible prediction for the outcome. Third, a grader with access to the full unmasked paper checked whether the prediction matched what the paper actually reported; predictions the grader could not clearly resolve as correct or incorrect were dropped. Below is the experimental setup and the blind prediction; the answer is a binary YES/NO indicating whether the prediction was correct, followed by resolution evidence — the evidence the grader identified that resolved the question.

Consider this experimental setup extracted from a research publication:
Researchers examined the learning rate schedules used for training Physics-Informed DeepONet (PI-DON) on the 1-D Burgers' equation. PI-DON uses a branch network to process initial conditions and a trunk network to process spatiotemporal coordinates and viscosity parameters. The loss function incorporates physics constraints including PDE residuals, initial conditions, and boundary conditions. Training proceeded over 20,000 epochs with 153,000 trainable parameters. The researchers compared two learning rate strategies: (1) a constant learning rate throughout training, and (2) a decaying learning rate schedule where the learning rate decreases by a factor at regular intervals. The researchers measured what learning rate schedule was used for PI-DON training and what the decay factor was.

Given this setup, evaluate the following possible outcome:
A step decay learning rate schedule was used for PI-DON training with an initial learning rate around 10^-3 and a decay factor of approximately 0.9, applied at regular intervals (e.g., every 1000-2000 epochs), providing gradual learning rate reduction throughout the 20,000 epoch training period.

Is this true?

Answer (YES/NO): YES